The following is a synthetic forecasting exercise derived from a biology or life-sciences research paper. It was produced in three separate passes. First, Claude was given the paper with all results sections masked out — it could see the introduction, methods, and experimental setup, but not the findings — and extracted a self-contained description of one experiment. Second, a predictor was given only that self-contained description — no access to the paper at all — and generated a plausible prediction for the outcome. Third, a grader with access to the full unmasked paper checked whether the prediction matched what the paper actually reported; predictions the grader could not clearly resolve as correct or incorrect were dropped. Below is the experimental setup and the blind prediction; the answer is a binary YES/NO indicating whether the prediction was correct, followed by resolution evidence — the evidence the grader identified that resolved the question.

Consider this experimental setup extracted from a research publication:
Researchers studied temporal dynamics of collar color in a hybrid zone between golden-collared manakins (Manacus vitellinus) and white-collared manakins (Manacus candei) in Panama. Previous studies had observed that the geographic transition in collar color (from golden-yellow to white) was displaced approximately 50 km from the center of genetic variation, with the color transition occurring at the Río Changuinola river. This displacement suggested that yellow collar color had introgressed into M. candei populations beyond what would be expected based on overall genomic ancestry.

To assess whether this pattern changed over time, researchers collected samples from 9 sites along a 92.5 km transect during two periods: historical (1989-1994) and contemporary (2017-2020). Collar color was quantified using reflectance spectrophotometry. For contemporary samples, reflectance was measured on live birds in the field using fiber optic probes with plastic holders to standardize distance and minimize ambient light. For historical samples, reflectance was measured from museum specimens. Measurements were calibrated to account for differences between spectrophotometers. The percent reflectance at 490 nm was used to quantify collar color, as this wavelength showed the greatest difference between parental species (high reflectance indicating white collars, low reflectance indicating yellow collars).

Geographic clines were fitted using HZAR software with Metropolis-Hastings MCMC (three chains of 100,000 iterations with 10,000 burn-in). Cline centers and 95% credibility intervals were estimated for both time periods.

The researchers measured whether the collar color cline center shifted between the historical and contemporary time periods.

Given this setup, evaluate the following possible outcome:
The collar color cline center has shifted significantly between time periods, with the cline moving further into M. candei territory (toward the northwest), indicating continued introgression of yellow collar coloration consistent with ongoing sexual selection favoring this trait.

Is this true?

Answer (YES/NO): NO